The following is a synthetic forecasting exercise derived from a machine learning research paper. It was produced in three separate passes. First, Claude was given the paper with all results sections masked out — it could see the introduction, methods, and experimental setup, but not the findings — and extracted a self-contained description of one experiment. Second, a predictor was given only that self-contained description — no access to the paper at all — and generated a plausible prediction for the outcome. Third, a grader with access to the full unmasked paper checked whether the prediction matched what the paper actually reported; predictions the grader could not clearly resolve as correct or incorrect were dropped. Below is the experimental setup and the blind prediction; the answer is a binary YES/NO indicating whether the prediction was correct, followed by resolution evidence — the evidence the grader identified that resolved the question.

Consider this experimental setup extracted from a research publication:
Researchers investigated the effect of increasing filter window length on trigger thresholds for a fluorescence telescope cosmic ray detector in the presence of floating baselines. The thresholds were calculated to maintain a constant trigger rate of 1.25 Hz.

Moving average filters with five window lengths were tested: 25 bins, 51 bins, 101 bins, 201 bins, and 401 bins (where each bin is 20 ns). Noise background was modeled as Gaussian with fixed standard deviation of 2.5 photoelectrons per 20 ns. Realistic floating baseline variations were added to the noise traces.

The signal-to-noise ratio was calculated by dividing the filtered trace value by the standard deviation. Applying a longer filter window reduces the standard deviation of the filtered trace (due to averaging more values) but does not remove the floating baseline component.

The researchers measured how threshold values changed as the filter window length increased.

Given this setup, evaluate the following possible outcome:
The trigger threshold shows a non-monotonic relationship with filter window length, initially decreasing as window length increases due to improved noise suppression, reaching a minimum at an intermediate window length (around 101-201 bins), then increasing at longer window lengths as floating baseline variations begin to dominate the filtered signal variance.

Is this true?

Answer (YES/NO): NO